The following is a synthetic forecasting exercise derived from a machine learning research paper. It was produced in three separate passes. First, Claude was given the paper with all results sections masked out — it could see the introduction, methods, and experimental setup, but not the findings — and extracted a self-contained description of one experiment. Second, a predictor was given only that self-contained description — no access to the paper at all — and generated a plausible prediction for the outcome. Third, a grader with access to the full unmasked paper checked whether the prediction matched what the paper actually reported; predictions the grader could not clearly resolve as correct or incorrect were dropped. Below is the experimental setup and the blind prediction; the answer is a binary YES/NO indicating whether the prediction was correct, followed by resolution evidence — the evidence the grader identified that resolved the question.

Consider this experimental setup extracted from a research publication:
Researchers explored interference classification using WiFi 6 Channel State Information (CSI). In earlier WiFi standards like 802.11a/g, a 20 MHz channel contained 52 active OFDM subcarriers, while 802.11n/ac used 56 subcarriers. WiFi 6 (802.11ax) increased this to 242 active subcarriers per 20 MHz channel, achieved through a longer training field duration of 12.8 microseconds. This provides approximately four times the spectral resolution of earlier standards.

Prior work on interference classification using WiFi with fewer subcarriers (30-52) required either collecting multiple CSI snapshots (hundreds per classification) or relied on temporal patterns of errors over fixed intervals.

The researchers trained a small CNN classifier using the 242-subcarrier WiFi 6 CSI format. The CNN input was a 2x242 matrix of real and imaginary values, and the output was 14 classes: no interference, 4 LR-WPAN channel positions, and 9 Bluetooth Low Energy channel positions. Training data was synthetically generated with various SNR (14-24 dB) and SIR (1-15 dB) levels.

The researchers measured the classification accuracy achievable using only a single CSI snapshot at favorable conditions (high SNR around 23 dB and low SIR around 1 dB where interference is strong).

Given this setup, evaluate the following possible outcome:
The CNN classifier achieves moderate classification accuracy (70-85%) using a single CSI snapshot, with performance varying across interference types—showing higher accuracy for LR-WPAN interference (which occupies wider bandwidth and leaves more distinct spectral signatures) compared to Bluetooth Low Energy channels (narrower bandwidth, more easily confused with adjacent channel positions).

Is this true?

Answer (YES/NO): NO